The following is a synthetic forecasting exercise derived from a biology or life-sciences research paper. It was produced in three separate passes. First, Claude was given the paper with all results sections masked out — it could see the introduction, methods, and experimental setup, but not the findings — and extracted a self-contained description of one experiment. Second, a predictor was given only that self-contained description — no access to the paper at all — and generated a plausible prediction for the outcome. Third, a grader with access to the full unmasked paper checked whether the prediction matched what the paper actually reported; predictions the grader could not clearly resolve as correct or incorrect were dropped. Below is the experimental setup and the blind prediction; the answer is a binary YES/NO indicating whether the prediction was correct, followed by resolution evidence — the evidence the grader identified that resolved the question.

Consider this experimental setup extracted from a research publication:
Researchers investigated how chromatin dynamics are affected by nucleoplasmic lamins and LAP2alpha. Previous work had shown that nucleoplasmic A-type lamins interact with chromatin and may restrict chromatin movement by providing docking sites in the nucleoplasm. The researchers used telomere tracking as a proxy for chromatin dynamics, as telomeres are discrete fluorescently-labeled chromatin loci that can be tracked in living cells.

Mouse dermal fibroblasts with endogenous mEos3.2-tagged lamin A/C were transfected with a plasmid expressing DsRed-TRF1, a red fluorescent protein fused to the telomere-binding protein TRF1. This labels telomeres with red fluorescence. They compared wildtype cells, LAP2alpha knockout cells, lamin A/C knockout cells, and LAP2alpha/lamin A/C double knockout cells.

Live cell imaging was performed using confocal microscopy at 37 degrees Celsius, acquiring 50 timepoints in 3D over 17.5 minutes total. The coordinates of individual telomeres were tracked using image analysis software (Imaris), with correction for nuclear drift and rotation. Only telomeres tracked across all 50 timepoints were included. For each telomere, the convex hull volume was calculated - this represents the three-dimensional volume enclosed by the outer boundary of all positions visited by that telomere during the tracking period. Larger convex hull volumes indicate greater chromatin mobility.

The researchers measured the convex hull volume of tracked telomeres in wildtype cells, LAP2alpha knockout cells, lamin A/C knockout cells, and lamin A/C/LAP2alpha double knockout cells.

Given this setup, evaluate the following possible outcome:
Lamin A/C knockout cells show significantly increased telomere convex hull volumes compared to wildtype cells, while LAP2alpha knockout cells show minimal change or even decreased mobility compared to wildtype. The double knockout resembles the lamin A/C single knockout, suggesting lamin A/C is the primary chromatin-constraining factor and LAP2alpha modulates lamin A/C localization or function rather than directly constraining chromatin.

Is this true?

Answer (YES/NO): YES